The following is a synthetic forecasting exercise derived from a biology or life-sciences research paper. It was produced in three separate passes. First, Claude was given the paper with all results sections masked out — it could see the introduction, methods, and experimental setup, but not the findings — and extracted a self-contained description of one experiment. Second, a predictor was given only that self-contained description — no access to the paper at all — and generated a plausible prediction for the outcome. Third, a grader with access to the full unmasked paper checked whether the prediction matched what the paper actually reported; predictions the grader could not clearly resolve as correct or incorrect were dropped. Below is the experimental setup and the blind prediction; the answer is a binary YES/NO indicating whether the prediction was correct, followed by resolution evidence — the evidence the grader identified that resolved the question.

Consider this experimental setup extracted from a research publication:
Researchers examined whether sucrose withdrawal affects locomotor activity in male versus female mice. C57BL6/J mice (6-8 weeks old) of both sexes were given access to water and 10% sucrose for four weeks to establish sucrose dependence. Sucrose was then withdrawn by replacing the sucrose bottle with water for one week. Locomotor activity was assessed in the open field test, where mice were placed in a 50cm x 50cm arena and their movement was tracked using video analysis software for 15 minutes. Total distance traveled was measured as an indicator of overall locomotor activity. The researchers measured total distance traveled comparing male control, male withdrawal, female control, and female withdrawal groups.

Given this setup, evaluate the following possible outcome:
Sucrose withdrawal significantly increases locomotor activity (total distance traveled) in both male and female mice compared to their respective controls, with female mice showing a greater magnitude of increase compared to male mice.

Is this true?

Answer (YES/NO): NO